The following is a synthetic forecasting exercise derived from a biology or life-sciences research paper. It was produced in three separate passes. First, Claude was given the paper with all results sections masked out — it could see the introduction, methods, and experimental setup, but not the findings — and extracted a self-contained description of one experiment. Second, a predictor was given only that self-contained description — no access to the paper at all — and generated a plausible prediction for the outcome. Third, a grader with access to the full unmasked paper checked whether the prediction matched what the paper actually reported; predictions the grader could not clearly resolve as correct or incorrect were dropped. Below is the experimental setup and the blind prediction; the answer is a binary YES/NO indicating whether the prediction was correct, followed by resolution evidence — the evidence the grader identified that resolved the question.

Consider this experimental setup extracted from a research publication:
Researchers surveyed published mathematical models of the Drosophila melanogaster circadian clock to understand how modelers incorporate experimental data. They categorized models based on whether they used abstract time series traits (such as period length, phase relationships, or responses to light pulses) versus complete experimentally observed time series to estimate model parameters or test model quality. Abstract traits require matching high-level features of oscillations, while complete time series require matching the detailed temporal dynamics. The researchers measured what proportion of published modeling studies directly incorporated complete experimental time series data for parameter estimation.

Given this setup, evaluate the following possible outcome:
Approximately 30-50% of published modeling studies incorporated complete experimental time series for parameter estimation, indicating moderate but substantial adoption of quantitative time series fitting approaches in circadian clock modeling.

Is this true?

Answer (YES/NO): NO